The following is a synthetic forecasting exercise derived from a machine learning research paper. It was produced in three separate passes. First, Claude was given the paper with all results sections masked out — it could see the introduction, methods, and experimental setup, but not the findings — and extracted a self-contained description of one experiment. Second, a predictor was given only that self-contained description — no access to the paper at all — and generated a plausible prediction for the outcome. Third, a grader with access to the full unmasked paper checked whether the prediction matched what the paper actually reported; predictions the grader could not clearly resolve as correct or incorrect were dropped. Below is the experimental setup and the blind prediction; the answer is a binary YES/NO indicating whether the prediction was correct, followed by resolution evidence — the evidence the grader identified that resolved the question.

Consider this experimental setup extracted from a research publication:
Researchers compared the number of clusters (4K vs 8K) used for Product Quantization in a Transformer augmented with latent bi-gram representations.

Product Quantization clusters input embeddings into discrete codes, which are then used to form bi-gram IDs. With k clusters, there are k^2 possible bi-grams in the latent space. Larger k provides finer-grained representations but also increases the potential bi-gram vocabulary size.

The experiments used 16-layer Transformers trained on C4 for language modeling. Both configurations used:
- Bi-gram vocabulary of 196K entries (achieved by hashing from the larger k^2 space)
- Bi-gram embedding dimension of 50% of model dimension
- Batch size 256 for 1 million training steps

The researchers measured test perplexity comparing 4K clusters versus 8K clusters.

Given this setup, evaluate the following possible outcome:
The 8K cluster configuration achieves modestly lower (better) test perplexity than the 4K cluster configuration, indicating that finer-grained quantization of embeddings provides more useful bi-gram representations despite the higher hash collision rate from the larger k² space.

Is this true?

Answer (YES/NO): NO